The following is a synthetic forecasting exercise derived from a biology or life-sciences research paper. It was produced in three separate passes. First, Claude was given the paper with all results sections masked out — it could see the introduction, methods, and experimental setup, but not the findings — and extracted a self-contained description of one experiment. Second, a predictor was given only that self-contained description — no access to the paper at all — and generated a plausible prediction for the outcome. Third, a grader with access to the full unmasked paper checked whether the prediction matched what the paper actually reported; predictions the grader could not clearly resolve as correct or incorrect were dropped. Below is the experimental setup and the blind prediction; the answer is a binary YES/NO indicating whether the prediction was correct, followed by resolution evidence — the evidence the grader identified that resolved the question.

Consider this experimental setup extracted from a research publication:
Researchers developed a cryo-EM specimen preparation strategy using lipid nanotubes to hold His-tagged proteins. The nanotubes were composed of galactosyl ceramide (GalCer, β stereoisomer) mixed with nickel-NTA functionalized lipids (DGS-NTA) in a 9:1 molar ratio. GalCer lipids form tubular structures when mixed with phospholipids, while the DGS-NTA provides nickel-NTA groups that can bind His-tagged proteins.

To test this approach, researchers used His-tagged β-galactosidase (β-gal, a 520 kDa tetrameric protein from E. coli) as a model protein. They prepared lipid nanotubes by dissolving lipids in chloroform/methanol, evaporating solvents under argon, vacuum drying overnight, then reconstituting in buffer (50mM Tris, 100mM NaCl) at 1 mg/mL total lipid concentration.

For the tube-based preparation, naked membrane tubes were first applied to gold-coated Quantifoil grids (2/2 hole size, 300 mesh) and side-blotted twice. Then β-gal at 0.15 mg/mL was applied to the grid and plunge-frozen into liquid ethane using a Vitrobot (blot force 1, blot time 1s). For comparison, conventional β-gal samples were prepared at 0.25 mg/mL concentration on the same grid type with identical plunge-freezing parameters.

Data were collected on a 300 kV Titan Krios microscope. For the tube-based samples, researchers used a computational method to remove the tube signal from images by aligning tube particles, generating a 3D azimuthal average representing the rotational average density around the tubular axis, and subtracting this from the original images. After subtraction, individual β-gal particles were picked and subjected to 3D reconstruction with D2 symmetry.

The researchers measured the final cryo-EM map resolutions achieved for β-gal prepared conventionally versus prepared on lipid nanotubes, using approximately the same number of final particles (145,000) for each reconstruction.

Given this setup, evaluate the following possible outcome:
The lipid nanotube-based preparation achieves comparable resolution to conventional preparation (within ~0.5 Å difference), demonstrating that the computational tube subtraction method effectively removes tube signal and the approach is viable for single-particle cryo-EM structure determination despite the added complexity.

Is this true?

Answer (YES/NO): NO